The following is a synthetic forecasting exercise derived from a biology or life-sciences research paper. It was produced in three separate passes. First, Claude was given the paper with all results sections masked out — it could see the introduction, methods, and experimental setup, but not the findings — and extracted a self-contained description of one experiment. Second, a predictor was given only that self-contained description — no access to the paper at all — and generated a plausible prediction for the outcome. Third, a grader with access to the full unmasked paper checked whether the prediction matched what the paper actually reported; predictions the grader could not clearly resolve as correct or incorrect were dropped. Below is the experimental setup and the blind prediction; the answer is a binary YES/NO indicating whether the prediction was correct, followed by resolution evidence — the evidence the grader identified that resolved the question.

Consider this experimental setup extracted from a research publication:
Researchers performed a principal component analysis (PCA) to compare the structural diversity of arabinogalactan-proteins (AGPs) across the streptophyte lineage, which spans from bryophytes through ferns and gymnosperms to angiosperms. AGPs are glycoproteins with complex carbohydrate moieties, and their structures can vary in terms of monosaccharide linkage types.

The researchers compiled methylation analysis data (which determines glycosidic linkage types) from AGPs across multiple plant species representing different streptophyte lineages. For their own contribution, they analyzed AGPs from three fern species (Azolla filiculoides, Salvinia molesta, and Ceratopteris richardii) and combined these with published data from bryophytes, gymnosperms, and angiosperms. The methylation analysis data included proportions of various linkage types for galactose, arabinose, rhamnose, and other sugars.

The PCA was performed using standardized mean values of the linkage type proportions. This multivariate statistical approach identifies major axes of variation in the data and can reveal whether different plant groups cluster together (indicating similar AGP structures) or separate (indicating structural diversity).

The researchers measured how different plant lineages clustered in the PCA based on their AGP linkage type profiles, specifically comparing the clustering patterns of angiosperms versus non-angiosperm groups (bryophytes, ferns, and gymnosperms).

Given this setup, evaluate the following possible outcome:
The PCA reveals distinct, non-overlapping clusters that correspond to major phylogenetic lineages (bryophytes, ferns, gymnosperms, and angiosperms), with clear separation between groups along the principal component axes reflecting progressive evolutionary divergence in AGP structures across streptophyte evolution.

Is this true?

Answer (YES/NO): NO